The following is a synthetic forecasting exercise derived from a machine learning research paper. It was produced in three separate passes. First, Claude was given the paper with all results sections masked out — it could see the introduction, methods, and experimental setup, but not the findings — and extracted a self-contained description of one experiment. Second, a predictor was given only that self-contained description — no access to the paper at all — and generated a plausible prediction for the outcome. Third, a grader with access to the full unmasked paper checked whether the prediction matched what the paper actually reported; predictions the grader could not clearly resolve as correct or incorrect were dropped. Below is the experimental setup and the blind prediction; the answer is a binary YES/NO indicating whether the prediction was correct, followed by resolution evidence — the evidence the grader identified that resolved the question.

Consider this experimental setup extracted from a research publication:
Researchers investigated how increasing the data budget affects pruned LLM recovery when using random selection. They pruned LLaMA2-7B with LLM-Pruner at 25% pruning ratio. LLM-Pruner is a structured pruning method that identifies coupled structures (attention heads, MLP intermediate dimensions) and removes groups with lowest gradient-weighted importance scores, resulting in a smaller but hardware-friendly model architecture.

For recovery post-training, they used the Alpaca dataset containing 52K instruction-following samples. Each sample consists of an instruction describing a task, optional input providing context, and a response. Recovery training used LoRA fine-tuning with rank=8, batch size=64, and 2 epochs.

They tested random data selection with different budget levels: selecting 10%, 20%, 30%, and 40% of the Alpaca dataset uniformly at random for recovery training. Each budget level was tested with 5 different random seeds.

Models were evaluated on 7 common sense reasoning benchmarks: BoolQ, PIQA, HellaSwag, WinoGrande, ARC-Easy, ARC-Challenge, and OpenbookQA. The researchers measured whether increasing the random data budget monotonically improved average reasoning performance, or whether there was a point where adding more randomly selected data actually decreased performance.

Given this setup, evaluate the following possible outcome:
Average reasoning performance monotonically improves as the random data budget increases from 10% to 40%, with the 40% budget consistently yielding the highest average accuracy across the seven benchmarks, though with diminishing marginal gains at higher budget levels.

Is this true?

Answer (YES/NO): NO